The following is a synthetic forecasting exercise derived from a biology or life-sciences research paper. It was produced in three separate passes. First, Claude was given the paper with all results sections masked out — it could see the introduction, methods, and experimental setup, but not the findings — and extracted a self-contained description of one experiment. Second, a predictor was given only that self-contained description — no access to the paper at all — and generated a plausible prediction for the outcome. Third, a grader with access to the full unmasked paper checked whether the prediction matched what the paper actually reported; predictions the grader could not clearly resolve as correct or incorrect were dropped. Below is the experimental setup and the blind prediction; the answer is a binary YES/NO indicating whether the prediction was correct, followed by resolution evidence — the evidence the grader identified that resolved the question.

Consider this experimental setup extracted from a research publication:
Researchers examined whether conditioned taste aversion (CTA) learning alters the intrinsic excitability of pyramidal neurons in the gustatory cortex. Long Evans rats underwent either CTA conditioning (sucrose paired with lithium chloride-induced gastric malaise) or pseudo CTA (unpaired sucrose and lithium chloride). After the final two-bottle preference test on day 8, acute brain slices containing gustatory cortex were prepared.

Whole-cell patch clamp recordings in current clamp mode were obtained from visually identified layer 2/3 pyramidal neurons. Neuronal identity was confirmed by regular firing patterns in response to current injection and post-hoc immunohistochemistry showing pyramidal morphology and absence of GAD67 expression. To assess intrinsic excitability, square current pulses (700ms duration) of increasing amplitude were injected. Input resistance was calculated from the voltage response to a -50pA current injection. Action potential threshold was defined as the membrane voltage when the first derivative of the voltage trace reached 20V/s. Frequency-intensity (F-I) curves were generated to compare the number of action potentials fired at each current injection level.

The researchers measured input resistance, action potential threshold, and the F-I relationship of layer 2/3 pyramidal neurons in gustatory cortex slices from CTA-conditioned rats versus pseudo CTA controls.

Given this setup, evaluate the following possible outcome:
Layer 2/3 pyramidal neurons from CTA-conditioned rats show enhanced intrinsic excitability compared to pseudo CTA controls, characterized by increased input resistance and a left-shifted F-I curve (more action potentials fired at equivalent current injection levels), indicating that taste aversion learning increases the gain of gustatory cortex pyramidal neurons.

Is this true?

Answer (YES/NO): NO